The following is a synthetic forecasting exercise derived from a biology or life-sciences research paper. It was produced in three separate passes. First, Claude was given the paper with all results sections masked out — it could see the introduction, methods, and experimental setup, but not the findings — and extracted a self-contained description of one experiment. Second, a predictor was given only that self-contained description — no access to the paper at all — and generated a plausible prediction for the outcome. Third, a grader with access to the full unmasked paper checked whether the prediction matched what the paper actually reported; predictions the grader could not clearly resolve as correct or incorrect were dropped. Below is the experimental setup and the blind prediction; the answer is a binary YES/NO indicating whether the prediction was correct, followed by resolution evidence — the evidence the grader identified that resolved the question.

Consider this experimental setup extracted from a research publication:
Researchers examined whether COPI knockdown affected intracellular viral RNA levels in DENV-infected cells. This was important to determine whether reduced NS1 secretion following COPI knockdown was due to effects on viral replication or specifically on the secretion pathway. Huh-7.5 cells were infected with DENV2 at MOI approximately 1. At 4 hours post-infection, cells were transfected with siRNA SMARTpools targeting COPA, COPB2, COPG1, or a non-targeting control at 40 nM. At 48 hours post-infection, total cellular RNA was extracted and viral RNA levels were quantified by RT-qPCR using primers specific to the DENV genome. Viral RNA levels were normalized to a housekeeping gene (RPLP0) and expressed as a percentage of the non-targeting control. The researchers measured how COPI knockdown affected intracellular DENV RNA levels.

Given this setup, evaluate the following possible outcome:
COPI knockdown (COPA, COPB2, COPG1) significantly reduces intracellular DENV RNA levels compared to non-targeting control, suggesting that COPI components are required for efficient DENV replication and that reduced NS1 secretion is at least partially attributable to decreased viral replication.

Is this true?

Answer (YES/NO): NO